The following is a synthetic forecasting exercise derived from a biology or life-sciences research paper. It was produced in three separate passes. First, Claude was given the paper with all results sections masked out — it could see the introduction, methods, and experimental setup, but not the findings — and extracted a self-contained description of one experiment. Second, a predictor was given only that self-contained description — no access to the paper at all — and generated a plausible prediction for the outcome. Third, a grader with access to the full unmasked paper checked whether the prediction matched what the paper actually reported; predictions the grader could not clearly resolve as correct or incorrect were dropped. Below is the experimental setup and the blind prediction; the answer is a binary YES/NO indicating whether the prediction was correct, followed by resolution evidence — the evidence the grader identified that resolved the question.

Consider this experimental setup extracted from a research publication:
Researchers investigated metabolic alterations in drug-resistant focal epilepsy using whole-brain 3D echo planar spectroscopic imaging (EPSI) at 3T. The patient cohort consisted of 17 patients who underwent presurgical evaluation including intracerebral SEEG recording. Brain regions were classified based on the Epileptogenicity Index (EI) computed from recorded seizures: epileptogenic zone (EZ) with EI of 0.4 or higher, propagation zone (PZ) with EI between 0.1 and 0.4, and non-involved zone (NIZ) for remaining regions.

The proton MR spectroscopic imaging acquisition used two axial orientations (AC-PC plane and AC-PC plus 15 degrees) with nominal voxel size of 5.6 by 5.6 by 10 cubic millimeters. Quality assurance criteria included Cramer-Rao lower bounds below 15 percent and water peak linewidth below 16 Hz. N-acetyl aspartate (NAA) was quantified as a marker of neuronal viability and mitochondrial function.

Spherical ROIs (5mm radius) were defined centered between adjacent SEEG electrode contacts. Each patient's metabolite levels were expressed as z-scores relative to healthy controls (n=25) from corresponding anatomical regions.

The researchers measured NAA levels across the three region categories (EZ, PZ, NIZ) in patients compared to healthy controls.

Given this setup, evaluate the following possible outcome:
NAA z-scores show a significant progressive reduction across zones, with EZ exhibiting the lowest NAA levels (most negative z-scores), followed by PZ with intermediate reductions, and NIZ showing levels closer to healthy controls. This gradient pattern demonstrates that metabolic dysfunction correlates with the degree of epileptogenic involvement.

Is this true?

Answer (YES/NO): NO